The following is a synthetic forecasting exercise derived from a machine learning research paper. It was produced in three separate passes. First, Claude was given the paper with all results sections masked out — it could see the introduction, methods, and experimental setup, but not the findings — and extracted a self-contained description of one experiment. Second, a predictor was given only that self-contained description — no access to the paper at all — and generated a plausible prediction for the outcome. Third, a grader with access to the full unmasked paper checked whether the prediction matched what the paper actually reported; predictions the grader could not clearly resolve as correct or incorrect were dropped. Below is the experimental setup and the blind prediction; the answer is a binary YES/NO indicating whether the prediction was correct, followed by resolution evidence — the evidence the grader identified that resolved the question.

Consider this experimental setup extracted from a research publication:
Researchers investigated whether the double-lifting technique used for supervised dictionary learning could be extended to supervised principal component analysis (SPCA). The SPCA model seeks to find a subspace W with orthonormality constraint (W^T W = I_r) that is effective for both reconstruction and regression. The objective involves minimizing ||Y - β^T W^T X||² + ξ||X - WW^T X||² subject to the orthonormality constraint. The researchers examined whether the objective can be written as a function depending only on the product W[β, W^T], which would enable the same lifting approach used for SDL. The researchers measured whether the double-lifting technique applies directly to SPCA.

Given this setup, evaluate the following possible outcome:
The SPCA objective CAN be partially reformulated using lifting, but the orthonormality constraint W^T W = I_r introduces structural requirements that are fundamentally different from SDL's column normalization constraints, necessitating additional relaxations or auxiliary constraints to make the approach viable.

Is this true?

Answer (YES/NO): NO